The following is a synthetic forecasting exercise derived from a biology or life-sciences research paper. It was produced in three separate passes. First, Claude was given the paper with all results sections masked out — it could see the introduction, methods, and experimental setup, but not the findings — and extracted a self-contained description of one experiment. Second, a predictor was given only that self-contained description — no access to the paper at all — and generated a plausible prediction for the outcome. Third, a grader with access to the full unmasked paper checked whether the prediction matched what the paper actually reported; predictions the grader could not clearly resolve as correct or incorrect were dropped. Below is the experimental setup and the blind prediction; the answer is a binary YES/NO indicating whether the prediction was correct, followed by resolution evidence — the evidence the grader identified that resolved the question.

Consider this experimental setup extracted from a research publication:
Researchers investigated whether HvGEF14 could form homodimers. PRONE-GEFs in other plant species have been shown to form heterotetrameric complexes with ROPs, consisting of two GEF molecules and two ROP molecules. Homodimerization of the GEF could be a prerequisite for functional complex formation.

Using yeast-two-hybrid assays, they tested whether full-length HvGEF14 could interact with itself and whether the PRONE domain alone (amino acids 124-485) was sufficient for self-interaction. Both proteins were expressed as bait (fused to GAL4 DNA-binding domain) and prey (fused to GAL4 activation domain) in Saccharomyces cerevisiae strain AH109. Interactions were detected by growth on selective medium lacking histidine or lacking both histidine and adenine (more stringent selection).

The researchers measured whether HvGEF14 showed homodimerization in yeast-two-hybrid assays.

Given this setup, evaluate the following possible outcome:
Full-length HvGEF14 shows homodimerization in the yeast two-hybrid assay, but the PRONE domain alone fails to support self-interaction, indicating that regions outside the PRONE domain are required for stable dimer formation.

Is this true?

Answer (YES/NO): NO